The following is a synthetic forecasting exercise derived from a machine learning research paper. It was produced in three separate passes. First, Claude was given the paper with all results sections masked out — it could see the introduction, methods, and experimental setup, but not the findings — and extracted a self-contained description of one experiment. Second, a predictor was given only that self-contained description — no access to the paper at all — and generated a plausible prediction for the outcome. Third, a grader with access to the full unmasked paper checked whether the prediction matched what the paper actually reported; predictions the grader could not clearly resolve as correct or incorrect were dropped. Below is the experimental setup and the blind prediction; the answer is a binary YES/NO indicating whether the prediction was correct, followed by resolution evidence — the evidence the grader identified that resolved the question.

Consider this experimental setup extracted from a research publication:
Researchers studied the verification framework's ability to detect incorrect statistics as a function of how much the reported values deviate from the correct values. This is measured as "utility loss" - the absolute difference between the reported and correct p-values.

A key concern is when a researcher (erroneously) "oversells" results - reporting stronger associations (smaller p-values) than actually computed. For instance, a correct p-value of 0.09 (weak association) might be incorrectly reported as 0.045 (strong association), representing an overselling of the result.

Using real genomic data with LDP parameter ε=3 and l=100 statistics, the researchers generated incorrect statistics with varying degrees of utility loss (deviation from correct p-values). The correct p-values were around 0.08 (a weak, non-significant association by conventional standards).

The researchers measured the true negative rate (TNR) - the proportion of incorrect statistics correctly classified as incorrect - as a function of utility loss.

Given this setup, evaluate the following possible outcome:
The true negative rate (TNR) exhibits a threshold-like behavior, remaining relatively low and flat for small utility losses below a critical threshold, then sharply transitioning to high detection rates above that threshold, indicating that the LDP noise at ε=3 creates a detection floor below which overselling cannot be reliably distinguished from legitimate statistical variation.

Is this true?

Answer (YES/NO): NO